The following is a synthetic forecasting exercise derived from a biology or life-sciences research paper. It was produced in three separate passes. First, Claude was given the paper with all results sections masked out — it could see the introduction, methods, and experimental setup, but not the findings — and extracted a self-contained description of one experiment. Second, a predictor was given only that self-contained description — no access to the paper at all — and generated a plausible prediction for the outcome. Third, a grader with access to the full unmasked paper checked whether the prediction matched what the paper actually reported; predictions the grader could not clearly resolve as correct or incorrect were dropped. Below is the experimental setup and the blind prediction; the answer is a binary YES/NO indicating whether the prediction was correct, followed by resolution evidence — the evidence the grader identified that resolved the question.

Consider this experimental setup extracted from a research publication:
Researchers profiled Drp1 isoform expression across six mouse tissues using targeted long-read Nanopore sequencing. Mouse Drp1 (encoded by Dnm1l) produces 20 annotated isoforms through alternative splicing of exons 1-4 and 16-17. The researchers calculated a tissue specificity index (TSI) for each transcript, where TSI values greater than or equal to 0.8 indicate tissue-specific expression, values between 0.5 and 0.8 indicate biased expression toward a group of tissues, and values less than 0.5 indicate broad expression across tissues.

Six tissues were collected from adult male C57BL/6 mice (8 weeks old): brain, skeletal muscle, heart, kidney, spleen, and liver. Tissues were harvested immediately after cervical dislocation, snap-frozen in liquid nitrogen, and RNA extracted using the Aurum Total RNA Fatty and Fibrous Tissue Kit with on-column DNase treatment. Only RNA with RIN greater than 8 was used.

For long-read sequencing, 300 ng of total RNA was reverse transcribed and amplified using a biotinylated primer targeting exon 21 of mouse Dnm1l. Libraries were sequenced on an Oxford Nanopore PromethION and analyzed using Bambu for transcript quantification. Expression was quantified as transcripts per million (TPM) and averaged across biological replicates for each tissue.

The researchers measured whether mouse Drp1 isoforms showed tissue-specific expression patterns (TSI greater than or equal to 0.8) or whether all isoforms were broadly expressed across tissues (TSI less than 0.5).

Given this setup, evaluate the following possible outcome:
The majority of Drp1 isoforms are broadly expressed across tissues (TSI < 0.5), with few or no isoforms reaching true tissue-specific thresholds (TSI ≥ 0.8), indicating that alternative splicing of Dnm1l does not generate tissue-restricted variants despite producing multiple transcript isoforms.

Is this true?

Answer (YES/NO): NO